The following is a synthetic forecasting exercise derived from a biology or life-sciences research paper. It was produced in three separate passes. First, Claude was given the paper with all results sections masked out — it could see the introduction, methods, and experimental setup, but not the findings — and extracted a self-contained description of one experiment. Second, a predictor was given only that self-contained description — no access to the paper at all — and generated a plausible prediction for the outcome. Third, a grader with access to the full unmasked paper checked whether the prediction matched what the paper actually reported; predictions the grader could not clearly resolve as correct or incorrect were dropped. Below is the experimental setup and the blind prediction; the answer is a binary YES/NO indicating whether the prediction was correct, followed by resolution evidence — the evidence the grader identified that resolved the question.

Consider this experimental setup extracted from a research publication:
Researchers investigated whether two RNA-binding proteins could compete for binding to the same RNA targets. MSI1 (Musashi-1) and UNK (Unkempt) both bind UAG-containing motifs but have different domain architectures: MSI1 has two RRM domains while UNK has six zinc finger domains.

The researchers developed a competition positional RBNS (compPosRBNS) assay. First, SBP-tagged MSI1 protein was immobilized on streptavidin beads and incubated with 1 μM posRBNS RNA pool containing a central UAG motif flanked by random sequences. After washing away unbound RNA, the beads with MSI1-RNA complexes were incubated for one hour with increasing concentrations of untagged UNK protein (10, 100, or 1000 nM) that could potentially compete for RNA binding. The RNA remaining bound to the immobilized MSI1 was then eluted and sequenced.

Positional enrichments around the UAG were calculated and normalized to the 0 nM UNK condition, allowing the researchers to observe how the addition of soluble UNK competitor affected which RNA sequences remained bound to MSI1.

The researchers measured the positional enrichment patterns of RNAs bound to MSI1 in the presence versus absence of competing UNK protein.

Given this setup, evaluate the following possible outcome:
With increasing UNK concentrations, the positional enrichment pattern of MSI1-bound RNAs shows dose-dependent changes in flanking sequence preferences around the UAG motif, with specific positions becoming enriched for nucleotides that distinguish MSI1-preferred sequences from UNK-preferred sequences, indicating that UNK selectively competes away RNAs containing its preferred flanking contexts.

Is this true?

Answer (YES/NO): NO